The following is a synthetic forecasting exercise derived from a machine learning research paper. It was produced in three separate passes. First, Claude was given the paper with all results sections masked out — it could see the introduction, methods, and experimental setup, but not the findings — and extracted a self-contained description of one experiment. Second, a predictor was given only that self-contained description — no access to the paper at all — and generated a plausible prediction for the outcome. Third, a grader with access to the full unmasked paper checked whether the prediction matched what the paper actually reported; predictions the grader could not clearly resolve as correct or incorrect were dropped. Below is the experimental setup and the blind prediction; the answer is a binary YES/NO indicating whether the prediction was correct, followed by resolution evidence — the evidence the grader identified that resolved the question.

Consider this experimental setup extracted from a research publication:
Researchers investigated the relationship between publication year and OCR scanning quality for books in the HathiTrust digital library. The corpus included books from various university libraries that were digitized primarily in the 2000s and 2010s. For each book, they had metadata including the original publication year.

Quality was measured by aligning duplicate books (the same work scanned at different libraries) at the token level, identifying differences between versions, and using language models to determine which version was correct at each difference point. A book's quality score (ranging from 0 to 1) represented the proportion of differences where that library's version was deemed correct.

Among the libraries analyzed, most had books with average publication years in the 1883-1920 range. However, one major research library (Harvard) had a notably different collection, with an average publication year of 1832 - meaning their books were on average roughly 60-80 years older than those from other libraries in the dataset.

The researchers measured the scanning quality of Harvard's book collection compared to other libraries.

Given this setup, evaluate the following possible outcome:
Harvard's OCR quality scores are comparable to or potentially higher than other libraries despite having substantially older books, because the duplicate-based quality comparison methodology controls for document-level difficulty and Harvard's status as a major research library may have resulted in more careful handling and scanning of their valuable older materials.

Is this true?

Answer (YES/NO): NO